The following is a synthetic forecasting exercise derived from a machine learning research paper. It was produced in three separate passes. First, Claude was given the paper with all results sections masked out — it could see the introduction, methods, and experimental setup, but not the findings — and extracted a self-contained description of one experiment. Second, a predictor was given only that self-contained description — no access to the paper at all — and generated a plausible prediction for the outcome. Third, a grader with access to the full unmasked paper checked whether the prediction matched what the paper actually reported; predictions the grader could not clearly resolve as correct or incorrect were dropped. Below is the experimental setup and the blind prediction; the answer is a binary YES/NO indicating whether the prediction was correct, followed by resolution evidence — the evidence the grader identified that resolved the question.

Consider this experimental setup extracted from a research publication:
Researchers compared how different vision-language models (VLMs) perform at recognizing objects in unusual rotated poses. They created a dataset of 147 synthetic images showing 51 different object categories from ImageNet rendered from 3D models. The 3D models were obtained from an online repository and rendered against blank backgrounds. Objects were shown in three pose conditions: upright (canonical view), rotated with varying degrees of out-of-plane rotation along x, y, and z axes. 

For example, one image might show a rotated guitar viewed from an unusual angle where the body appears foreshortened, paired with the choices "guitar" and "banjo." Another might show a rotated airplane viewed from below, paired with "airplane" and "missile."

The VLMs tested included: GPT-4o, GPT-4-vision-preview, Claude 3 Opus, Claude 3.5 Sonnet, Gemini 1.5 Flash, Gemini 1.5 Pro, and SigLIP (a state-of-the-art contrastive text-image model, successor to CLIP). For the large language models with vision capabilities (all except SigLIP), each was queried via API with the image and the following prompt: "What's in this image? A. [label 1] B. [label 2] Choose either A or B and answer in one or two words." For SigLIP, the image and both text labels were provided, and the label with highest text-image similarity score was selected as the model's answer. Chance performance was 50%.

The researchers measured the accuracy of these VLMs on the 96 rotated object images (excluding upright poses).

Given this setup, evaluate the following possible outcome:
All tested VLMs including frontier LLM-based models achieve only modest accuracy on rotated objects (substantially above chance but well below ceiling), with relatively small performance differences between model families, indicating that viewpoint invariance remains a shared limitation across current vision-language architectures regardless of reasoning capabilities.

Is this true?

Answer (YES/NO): NO